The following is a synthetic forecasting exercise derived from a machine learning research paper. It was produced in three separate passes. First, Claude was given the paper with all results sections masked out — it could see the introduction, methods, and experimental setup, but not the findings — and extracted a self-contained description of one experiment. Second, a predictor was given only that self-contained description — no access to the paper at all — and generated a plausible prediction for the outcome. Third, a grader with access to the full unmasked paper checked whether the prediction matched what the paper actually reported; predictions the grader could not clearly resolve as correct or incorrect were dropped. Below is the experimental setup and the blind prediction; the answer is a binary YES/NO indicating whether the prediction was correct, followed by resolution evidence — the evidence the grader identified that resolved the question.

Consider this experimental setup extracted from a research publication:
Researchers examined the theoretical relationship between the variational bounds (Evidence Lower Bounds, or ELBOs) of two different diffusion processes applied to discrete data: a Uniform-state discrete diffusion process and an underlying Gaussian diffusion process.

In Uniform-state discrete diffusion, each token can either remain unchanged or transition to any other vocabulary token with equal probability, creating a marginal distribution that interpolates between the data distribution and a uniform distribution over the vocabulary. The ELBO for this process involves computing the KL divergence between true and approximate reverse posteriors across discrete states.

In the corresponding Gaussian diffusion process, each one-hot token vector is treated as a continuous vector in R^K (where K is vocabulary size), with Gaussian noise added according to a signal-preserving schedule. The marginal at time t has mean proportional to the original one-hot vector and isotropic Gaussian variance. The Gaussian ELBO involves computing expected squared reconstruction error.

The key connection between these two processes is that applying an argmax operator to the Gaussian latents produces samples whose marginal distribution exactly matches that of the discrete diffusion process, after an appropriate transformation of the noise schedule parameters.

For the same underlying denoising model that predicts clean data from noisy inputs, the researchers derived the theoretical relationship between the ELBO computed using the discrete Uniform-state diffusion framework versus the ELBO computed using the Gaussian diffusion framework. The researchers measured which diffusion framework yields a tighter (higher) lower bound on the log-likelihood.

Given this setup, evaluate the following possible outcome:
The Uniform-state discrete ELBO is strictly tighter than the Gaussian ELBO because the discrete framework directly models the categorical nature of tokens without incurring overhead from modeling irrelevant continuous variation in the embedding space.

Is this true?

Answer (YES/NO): NO